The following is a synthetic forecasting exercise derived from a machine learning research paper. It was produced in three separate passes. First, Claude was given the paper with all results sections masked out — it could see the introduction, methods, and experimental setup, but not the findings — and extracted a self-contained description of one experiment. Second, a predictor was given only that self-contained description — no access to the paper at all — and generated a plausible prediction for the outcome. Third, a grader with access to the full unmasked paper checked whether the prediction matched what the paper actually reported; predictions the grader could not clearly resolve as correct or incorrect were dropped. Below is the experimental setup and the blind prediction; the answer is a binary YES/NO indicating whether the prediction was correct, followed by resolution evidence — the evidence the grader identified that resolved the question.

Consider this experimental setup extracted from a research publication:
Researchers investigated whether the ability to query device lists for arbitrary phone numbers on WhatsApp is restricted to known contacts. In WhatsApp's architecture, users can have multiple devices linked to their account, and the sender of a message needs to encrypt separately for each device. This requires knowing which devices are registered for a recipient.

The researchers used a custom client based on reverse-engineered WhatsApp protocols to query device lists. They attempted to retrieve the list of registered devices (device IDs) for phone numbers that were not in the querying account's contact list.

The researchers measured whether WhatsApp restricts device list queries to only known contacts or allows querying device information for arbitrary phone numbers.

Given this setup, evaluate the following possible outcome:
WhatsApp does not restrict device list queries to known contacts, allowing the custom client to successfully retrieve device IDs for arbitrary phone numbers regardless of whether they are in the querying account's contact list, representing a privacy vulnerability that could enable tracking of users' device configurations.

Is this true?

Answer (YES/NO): YES